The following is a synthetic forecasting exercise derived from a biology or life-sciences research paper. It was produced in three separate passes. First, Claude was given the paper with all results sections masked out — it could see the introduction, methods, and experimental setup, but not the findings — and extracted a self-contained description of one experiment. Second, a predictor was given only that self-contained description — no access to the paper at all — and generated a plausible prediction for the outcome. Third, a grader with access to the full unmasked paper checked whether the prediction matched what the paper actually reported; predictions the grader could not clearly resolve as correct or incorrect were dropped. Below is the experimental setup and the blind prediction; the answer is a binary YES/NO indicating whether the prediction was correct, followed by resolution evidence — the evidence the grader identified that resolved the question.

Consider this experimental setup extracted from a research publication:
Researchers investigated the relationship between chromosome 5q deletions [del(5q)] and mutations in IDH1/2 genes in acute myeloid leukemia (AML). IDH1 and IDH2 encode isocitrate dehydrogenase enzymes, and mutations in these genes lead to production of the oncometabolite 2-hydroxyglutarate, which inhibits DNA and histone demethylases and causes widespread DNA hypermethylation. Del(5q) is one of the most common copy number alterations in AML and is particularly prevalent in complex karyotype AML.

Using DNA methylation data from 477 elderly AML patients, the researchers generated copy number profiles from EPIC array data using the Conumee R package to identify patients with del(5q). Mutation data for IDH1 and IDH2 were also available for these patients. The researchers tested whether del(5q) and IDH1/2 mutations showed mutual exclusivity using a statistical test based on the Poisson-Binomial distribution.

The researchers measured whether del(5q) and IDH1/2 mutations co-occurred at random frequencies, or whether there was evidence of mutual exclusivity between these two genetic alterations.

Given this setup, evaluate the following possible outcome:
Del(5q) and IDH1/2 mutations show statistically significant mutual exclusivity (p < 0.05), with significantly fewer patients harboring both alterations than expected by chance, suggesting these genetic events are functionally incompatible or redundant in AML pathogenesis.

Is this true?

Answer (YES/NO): YES